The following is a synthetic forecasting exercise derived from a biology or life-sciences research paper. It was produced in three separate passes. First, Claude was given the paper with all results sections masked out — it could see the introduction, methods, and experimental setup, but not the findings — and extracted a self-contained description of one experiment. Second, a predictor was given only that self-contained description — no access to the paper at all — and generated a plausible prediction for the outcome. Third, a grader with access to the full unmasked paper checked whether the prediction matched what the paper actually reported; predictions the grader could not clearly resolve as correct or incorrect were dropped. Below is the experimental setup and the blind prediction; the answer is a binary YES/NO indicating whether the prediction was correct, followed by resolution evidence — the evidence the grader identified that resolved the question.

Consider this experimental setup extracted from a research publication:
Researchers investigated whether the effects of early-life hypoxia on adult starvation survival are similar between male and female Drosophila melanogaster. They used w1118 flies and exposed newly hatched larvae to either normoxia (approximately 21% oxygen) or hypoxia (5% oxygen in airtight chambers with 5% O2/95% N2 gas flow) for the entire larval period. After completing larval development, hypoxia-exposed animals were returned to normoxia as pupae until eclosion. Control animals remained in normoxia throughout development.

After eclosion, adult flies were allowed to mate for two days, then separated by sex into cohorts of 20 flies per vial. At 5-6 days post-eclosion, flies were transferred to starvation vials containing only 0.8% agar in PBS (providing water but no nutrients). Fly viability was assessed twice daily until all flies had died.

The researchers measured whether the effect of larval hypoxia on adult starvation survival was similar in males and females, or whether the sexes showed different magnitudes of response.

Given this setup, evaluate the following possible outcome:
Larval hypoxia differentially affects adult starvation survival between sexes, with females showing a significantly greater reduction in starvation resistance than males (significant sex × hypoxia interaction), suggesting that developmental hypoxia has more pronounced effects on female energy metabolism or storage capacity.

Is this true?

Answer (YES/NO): NO